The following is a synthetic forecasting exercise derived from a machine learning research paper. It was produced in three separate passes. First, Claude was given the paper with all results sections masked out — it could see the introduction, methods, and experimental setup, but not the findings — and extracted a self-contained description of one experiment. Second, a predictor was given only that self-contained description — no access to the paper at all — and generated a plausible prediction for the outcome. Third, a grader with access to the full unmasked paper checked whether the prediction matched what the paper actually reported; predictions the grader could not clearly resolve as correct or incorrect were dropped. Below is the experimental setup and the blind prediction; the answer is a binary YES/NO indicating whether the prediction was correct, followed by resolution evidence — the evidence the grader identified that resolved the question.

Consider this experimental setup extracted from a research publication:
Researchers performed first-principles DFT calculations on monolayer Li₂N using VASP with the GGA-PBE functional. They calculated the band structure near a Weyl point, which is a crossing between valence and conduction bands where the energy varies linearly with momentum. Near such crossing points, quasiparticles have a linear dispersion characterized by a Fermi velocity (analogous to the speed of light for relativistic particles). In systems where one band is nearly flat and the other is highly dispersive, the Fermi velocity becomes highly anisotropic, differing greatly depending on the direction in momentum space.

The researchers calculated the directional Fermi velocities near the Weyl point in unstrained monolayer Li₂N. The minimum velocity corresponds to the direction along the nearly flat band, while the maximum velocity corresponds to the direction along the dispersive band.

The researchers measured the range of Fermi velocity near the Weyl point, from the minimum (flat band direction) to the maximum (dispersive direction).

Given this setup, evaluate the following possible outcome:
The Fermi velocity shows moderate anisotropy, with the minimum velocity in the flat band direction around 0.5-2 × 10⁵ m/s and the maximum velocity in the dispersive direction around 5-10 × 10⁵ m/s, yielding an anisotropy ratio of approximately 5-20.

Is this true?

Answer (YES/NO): NO